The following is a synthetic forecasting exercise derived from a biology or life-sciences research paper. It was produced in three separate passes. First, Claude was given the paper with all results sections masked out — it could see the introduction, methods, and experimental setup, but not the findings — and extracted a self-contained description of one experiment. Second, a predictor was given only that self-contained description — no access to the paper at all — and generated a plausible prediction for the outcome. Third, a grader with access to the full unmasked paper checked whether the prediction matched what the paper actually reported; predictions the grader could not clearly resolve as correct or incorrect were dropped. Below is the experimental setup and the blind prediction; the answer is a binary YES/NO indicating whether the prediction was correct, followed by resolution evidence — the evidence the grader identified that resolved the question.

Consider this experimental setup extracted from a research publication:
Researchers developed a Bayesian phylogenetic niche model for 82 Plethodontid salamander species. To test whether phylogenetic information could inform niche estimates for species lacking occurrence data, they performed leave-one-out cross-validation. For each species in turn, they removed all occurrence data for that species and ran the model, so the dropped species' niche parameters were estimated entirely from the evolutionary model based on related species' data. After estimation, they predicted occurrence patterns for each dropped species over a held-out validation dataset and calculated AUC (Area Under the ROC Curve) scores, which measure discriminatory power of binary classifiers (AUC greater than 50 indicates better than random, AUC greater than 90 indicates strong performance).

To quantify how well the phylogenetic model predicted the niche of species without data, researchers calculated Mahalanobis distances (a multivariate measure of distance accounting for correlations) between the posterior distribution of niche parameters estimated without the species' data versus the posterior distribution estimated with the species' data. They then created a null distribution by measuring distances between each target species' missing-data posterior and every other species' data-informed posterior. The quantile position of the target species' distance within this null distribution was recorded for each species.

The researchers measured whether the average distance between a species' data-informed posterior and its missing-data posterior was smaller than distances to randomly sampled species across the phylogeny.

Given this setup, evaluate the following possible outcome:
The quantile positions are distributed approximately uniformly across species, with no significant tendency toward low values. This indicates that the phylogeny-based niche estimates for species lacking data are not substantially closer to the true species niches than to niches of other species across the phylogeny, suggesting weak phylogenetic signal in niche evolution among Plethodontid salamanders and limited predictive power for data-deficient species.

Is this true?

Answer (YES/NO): NO